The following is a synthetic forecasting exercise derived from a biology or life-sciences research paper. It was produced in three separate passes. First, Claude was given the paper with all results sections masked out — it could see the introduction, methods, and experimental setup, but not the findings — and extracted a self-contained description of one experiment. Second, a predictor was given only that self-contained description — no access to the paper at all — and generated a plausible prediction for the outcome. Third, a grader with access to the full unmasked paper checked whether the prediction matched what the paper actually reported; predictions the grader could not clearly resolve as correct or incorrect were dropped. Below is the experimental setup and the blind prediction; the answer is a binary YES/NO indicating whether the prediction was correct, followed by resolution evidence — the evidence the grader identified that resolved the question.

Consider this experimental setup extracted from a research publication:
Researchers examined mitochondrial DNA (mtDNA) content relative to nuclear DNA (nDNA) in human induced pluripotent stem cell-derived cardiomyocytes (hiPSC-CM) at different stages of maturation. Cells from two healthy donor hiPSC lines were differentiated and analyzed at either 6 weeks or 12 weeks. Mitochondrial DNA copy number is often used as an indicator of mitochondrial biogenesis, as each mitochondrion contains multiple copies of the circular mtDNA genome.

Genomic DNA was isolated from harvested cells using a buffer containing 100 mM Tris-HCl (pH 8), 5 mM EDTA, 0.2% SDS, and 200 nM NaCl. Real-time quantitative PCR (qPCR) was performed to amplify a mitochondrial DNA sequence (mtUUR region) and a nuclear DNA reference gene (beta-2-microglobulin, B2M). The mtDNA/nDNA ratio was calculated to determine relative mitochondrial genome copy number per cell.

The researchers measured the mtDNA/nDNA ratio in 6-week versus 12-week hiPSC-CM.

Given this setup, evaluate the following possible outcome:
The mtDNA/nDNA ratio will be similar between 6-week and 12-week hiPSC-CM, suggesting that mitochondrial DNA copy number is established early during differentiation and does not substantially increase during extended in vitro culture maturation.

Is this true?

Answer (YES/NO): YES